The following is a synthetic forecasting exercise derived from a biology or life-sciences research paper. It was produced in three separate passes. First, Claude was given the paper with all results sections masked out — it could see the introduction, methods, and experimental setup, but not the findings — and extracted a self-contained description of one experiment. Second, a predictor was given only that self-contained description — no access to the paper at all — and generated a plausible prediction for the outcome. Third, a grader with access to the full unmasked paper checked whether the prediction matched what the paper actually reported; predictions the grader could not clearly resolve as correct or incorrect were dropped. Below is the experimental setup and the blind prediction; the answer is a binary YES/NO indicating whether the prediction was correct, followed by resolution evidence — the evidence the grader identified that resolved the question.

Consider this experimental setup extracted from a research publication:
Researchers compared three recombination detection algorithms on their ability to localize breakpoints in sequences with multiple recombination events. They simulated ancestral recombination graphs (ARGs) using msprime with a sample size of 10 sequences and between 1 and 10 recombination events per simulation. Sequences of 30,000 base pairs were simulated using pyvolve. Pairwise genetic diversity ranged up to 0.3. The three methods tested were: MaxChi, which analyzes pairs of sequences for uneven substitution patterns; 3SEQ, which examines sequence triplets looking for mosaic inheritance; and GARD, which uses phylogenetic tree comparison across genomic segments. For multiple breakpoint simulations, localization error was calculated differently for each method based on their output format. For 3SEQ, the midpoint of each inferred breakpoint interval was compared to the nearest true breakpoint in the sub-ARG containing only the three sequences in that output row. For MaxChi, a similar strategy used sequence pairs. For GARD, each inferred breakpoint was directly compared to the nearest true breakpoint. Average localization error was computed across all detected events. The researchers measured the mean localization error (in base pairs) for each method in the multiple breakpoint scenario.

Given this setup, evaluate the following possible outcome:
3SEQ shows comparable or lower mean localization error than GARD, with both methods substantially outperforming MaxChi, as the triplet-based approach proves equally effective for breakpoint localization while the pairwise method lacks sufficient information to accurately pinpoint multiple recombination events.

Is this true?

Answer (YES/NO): NO